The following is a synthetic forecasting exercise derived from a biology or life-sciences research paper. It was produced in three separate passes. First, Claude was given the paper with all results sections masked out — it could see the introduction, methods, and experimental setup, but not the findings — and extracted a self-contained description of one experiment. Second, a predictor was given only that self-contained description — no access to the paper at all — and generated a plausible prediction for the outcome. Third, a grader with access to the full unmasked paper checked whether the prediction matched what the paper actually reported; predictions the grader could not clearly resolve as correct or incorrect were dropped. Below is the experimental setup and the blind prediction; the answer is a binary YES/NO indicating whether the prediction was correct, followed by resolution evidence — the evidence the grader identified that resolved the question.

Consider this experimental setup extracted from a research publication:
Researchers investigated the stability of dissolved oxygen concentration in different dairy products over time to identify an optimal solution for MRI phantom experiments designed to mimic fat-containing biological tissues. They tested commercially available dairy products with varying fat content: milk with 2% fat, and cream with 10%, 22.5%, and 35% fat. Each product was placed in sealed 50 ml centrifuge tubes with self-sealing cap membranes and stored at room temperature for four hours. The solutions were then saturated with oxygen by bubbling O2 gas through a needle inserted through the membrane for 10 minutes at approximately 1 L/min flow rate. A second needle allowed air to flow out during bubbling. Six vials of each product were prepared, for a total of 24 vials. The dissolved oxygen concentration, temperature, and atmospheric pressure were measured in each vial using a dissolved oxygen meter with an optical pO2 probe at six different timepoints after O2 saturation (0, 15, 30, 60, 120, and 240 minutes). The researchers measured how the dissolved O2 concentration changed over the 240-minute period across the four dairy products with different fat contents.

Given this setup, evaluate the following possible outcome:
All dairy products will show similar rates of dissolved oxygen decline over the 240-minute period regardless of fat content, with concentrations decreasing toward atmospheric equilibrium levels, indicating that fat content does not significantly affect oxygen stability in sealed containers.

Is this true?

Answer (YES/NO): NO